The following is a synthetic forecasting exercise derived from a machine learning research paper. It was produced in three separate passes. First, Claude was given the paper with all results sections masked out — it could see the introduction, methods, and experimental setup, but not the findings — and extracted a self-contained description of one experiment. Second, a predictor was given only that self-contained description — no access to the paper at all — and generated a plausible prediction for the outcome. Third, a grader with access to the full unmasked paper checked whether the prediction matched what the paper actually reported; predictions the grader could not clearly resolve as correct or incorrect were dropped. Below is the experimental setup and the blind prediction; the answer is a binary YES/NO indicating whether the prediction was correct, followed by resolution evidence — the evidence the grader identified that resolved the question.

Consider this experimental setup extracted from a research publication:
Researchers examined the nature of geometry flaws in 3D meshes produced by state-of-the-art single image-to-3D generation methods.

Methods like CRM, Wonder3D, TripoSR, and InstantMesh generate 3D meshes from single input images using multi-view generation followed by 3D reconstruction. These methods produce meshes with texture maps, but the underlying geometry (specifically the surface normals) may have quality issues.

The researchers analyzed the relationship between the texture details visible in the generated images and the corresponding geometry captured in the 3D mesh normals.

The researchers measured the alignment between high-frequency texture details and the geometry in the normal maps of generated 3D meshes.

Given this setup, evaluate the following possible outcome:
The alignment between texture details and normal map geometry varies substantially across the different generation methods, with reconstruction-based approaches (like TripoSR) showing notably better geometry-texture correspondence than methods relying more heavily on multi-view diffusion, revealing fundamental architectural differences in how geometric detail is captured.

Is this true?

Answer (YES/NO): NO